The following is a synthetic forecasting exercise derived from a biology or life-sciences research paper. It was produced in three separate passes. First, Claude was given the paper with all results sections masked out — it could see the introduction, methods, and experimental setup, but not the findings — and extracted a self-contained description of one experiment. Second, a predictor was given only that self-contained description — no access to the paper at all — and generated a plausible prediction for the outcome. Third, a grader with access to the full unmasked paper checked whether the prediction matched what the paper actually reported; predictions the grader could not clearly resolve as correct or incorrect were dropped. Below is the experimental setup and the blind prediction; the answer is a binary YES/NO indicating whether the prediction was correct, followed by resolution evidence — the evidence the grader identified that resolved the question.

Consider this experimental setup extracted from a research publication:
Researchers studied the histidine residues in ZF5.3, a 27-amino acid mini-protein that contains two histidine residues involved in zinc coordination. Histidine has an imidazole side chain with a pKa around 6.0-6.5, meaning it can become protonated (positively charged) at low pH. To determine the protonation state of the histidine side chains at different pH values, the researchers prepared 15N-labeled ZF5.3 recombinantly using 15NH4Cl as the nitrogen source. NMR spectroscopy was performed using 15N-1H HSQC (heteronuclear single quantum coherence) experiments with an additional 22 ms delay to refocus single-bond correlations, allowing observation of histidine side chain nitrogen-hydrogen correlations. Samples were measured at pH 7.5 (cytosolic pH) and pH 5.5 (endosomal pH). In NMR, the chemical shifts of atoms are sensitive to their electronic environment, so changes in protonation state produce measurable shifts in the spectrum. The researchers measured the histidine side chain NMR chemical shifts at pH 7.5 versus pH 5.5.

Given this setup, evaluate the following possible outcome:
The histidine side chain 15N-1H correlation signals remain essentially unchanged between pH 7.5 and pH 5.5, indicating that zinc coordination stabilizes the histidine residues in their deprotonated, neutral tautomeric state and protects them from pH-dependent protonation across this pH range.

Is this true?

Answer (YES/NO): YES